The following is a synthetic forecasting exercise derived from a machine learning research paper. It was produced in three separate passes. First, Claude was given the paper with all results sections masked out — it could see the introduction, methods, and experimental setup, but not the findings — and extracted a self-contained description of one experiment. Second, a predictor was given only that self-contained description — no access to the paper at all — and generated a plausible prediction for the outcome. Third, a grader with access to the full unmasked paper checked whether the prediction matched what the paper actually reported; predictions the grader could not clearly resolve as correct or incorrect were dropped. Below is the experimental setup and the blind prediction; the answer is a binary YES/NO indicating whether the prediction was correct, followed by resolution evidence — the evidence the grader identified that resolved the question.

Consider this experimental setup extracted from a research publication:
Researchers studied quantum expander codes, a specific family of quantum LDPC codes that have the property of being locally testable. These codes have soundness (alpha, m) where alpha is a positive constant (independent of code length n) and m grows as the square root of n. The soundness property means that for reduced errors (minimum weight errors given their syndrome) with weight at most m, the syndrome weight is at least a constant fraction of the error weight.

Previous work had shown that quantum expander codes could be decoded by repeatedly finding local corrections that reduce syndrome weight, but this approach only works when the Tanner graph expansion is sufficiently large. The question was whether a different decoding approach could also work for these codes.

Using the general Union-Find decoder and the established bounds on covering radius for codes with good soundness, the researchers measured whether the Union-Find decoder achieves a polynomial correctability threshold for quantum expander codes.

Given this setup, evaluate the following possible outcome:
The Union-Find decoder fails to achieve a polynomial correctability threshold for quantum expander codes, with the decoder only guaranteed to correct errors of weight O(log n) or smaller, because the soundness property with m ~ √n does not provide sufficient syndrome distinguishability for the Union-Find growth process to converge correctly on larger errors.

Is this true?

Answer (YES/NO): NO